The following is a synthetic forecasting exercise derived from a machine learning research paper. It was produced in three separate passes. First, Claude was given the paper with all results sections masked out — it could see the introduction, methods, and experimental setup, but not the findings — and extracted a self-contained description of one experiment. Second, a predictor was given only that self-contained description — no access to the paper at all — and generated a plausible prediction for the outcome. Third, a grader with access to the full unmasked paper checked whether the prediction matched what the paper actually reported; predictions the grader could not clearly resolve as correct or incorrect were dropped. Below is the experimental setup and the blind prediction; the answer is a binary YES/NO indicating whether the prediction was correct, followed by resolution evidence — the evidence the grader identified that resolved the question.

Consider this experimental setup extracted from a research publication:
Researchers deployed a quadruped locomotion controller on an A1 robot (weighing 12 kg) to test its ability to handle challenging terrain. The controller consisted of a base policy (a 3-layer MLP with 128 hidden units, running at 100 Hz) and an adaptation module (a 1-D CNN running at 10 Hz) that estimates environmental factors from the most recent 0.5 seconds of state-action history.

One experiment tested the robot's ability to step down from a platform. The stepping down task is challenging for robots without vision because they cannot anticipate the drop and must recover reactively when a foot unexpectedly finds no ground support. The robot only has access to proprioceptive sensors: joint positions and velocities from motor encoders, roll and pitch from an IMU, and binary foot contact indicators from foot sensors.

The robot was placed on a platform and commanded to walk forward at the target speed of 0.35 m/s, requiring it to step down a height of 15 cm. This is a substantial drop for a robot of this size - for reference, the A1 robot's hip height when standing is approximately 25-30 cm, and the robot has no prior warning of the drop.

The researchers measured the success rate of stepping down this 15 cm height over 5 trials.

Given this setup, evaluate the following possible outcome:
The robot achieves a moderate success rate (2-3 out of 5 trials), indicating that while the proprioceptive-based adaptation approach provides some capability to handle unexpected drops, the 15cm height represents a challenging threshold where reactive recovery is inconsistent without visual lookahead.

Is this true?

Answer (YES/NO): NO